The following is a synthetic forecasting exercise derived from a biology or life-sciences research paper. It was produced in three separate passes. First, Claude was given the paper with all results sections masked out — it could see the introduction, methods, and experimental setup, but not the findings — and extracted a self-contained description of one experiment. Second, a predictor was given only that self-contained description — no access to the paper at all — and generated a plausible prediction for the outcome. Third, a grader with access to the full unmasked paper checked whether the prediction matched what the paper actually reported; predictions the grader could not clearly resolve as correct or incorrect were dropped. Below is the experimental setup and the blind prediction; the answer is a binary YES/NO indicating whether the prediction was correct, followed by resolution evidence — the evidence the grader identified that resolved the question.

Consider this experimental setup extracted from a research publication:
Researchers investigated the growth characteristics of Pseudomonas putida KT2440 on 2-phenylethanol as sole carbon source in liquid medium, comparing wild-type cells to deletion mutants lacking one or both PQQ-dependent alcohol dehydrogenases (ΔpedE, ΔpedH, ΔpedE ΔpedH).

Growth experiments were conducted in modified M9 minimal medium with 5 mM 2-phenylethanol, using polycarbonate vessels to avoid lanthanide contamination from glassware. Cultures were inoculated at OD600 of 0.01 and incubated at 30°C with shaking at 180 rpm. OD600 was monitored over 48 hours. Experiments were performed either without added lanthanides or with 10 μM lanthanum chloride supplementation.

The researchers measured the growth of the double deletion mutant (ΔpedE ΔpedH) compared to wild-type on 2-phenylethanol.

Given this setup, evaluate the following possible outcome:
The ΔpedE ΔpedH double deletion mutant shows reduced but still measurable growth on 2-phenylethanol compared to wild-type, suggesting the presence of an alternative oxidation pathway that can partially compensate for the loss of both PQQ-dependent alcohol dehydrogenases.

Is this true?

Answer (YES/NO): NO